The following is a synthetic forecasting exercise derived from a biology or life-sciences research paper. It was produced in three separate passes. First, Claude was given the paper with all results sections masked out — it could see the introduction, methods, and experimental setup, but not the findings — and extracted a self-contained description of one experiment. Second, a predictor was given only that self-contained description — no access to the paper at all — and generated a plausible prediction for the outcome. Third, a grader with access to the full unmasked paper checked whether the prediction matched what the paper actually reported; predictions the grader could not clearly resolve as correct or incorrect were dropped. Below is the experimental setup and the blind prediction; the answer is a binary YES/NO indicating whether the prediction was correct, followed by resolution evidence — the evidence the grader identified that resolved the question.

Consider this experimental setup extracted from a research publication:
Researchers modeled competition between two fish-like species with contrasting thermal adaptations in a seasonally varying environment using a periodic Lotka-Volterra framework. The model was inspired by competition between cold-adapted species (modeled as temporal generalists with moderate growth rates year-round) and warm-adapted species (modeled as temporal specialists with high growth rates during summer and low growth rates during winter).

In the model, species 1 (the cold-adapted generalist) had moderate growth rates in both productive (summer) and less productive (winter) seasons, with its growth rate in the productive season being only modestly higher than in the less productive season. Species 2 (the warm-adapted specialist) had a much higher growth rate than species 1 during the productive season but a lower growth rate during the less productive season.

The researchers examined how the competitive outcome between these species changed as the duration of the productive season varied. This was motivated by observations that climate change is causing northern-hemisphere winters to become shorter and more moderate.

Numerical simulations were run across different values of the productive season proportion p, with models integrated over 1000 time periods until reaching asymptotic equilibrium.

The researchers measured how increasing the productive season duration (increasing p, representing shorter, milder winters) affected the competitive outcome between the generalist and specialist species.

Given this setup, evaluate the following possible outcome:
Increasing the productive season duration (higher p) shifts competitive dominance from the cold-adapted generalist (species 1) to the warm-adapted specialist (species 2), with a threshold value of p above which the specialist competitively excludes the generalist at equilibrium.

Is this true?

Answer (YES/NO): NO